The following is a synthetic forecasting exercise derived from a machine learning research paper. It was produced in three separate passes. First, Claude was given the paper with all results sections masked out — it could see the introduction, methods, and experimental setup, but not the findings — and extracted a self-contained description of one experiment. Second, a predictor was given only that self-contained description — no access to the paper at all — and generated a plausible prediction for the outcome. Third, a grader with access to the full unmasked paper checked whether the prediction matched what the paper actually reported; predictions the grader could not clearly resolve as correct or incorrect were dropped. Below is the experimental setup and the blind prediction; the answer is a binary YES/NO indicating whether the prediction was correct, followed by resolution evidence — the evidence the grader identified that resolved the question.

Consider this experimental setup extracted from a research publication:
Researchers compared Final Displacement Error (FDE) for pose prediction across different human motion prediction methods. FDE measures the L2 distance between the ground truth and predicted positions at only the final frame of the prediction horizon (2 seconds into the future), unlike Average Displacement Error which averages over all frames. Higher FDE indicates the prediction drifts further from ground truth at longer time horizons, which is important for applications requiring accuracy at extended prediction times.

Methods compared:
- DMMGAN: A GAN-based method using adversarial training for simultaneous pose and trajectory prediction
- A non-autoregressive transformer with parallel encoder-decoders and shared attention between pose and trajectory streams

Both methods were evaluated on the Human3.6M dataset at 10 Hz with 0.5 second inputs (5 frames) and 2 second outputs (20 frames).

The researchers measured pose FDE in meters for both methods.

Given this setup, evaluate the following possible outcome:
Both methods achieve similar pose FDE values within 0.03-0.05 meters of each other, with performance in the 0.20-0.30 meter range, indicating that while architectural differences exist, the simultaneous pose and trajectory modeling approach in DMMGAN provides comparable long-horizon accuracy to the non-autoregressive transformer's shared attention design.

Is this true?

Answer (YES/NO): NO